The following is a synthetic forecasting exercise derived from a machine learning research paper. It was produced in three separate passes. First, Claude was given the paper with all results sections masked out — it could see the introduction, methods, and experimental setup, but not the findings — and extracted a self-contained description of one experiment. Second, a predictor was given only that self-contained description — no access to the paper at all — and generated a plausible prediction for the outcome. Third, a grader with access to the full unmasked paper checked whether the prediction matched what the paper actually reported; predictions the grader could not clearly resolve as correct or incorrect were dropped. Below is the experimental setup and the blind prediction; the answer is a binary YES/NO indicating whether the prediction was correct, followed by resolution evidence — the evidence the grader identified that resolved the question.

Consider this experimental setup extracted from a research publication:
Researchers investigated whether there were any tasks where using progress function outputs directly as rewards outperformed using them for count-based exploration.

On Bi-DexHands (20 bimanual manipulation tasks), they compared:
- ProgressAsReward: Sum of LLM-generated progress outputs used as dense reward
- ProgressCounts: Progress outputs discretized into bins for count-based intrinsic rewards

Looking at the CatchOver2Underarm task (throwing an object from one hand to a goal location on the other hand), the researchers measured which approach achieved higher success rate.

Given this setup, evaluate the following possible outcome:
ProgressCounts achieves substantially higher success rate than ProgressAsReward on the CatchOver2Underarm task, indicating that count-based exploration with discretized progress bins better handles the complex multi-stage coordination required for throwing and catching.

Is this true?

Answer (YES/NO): NO